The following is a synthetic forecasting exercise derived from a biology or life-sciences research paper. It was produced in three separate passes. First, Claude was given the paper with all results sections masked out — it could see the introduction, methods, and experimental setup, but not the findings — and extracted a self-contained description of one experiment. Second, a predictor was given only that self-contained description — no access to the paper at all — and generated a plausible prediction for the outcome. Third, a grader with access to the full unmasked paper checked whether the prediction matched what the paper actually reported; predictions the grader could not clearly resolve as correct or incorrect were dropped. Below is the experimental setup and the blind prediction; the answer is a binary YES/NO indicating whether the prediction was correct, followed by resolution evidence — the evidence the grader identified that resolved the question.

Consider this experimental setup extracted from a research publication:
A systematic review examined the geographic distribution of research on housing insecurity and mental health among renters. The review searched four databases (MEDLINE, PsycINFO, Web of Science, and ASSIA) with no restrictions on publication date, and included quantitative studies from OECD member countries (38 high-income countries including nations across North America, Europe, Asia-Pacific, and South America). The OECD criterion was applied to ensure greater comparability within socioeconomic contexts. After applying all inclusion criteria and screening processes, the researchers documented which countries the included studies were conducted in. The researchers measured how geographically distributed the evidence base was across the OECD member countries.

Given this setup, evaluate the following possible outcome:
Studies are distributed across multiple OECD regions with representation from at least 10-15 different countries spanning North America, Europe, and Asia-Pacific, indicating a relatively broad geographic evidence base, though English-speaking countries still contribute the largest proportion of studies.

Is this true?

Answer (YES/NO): NO